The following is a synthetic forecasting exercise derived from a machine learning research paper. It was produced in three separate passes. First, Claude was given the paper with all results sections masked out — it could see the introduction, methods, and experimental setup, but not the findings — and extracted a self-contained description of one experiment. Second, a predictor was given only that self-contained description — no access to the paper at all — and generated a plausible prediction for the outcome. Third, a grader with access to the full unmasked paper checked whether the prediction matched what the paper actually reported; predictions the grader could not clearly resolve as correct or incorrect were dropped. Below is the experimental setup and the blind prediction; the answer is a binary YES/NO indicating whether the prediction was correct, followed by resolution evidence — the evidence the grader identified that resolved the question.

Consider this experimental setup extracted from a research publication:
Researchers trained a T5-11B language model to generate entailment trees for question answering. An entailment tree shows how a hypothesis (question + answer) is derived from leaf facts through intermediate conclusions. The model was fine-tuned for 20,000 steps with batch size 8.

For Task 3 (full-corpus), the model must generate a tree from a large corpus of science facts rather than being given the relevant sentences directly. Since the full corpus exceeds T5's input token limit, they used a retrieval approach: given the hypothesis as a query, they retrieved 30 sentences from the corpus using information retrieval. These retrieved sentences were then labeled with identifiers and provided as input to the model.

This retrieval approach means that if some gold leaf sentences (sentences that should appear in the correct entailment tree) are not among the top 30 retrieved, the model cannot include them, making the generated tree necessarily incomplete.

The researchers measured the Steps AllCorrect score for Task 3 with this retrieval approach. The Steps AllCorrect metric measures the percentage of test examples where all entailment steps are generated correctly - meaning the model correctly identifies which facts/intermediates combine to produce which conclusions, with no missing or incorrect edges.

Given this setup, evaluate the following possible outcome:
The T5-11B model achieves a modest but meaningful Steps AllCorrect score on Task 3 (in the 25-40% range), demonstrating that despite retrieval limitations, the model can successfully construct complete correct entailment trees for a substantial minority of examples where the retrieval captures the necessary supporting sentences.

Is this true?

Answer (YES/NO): NO